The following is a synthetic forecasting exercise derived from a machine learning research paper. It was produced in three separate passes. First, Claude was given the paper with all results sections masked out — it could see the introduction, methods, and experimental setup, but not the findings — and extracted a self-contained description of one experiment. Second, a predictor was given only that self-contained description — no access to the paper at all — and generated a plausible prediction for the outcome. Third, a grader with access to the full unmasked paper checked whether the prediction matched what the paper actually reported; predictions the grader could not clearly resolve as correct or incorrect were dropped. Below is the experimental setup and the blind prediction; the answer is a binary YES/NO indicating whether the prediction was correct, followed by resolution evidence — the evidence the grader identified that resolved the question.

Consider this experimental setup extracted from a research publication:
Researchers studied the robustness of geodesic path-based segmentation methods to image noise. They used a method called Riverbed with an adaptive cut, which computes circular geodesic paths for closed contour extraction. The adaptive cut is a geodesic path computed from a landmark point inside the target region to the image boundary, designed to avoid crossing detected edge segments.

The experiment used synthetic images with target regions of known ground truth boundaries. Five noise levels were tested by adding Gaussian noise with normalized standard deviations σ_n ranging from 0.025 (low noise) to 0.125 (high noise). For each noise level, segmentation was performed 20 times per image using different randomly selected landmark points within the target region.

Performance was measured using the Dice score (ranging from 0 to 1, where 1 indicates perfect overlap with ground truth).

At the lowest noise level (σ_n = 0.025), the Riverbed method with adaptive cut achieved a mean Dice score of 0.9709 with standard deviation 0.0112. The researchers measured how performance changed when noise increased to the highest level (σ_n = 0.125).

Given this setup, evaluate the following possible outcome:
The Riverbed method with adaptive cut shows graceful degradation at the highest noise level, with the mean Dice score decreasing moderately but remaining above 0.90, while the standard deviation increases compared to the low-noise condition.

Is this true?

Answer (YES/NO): YES